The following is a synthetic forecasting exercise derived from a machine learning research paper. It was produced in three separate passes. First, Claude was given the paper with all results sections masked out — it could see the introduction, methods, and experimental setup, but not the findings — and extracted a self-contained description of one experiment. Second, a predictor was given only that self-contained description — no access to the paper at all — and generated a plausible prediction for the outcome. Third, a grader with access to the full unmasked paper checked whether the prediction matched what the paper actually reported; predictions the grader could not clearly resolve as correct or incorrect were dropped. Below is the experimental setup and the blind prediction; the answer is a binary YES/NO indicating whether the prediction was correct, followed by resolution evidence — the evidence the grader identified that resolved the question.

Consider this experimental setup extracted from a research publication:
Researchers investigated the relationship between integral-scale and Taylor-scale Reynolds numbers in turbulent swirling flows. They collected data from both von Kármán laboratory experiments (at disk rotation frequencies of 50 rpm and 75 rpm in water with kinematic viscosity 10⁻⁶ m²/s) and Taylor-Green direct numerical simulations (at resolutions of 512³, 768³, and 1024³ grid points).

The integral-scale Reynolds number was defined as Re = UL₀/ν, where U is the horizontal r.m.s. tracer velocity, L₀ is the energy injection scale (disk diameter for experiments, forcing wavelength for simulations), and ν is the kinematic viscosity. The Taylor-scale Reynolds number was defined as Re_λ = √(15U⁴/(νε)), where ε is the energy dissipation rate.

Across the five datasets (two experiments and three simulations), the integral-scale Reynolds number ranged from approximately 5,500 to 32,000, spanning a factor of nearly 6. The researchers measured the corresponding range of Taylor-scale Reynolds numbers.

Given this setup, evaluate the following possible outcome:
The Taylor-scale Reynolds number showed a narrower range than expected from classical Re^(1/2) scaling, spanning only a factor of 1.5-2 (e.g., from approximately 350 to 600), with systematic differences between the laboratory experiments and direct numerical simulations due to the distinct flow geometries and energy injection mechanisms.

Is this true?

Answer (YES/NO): NO